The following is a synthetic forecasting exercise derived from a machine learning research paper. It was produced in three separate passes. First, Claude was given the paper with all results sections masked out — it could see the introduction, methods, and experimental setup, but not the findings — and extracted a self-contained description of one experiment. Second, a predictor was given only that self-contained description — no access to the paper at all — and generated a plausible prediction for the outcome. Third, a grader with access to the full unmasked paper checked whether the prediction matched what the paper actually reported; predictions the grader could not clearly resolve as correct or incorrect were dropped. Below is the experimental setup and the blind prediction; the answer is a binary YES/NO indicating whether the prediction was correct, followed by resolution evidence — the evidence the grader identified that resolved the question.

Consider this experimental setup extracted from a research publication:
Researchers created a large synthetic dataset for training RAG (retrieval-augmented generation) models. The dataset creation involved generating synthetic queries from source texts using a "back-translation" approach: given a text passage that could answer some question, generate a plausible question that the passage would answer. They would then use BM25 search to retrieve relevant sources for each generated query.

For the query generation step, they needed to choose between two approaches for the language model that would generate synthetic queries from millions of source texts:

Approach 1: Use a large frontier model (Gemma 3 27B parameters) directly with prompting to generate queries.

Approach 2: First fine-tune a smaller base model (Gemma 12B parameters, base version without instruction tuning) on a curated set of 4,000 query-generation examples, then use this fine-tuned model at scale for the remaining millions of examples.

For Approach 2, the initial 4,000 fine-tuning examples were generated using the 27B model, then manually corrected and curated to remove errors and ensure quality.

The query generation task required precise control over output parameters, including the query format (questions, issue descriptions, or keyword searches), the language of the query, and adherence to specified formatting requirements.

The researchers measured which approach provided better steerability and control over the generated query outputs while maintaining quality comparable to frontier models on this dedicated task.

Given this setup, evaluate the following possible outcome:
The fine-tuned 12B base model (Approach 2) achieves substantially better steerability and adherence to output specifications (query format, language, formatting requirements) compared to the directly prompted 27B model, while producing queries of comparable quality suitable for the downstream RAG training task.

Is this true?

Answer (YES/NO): YES